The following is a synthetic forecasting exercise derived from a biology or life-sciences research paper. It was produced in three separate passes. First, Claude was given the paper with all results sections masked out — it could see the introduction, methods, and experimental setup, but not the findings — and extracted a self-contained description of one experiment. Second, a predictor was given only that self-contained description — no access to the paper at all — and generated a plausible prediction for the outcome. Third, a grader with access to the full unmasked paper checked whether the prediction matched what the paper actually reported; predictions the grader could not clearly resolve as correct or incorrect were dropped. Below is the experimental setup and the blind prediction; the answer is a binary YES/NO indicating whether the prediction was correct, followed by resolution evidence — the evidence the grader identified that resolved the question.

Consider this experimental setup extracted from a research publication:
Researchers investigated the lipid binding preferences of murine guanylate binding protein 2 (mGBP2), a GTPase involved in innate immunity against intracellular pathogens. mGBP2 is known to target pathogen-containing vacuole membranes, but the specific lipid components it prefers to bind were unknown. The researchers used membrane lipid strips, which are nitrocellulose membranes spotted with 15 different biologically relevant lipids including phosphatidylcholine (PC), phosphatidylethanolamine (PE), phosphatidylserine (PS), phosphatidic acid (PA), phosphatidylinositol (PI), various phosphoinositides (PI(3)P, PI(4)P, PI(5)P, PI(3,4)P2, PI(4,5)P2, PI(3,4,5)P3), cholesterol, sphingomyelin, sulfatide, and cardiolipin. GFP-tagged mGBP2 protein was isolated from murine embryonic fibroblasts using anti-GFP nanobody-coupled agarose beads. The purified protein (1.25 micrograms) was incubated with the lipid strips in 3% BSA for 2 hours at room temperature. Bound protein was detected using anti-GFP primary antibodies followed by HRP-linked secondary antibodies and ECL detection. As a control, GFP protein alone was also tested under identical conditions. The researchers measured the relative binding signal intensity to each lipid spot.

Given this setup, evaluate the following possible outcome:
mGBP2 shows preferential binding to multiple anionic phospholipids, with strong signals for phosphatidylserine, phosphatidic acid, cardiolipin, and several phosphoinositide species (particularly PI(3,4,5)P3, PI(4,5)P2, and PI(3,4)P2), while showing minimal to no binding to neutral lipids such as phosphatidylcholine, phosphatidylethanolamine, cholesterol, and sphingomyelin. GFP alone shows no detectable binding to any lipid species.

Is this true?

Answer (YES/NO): NO